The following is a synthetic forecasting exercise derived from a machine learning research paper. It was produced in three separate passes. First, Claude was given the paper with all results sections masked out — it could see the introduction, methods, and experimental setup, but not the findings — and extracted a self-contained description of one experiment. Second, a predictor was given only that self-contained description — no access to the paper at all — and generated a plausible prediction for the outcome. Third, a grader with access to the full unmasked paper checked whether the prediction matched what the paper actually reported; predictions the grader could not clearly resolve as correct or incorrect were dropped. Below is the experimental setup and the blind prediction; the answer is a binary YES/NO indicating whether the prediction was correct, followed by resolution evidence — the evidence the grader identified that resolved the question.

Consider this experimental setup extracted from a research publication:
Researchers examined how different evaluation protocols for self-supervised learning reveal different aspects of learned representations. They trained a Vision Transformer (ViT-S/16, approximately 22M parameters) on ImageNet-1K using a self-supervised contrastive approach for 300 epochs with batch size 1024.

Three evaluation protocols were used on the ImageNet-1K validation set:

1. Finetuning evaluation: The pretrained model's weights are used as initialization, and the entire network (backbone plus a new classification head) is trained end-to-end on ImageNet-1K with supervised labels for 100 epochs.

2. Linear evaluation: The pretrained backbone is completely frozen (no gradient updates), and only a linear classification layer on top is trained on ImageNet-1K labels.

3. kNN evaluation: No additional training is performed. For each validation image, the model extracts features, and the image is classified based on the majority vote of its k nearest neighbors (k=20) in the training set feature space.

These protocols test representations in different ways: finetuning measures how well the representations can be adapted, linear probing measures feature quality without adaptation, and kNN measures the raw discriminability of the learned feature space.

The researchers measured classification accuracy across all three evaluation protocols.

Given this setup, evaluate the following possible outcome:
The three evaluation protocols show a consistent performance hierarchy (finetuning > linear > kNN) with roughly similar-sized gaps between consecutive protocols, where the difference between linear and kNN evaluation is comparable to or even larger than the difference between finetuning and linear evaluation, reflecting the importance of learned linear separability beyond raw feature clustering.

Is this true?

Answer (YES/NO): NO